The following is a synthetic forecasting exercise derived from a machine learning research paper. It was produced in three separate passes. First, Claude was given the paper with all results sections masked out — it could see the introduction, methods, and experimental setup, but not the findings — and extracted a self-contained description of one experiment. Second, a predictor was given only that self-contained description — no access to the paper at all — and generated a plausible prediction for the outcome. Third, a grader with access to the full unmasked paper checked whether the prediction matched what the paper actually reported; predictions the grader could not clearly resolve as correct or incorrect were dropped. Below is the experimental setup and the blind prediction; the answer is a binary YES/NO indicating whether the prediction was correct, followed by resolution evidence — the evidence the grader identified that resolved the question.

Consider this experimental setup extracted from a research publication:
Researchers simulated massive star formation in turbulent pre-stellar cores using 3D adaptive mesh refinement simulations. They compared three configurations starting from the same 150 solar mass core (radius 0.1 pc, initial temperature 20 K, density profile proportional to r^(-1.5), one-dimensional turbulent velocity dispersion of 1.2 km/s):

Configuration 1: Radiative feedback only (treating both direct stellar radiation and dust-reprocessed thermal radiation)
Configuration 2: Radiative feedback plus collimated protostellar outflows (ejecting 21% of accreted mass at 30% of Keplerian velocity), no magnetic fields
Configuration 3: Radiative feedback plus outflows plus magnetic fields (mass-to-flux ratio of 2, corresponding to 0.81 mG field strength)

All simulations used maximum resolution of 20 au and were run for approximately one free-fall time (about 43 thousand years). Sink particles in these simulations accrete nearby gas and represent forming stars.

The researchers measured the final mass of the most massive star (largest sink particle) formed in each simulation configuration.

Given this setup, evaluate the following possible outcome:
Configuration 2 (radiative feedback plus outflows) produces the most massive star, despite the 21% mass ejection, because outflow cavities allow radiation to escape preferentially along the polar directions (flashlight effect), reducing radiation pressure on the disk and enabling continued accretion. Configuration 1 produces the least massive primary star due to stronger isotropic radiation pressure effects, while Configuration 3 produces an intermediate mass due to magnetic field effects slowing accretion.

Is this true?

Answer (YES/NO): NO